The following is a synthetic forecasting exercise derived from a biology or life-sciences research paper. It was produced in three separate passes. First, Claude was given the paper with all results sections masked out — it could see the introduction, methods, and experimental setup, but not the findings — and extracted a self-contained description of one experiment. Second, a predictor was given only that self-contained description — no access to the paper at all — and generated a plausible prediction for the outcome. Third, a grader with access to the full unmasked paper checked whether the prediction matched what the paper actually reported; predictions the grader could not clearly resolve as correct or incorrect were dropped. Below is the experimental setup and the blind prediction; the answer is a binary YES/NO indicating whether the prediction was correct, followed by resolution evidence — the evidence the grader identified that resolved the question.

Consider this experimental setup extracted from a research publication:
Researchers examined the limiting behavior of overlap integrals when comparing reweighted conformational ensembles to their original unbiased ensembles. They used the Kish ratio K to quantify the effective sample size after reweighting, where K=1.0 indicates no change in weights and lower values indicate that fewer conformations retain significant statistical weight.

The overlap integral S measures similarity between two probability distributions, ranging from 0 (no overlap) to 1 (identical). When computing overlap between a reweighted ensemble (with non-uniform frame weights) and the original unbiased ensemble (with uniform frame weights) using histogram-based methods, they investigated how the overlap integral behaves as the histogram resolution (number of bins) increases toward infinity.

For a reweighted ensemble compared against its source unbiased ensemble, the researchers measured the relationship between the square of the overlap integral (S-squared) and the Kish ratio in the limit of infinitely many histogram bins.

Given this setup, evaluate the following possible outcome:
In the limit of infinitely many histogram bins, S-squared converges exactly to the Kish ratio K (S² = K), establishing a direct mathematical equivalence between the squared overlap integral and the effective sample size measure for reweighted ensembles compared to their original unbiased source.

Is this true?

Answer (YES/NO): YES